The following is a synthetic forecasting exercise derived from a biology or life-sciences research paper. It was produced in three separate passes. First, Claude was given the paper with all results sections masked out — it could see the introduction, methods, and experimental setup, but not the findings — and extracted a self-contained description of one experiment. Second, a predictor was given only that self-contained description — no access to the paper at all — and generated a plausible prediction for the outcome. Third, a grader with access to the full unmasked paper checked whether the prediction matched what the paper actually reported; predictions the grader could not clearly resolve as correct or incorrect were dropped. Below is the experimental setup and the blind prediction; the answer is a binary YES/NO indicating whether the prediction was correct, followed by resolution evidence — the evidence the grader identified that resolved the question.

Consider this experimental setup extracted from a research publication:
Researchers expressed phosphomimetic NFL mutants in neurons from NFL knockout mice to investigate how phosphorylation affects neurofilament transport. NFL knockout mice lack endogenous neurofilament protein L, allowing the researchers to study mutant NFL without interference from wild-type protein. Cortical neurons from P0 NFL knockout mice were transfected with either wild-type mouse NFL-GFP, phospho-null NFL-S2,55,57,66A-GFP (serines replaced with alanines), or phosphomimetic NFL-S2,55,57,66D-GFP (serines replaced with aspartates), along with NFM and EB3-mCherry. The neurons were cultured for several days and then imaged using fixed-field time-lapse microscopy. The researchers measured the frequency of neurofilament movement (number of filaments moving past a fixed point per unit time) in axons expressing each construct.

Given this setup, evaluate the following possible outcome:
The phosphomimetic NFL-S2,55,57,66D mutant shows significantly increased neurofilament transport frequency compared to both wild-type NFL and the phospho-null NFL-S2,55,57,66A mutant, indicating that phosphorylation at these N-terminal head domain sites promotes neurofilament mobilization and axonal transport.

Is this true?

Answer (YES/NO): NO